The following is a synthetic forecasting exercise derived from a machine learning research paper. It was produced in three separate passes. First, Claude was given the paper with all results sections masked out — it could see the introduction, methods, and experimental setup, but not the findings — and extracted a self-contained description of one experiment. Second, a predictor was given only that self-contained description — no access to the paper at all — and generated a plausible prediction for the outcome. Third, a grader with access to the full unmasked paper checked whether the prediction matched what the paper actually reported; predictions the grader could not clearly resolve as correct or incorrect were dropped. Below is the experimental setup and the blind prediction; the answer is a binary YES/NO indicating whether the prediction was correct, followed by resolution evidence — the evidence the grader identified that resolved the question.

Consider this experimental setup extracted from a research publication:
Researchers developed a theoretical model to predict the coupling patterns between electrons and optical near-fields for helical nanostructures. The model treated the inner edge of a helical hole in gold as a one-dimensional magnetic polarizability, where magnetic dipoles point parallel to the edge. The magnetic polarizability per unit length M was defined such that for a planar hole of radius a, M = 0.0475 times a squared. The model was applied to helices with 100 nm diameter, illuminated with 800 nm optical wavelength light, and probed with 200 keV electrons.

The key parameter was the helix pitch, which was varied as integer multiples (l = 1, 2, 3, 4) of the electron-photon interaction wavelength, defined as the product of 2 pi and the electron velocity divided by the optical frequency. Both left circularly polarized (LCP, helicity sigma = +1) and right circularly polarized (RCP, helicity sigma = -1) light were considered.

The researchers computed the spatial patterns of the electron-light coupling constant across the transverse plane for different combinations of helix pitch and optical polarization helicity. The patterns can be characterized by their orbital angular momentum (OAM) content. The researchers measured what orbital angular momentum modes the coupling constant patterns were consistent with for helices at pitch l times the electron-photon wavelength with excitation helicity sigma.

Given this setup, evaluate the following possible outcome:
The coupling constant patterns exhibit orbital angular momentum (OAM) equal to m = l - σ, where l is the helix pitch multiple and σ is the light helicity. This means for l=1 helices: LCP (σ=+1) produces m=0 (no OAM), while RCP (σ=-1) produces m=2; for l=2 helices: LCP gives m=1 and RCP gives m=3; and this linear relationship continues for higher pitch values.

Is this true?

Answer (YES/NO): NO